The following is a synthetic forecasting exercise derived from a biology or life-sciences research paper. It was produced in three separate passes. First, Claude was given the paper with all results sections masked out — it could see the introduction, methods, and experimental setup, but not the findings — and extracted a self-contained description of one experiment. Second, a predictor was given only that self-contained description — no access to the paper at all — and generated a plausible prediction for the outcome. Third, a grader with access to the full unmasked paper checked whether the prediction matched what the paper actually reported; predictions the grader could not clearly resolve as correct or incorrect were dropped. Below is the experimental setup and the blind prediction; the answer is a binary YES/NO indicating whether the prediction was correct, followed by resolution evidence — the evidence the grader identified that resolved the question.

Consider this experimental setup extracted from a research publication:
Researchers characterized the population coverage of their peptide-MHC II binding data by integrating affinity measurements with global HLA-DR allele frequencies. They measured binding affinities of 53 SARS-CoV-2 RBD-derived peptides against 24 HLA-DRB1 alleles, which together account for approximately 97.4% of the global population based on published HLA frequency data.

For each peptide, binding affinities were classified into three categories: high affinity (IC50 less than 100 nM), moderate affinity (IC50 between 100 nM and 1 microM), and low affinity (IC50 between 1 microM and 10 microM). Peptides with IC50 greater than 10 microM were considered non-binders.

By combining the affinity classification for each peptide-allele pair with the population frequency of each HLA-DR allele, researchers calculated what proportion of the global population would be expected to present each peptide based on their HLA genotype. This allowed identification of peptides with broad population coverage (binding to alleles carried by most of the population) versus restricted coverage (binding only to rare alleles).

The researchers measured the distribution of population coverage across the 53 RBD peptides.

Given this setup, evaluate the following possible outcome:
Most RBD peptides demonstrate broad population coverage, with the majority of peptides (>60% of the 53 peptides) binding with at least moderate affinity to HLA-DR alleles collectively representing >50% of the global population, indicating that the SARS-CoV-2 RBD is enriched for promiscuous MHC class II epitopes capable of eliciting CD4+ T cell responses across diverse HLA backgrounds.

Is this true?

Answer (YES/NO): NO